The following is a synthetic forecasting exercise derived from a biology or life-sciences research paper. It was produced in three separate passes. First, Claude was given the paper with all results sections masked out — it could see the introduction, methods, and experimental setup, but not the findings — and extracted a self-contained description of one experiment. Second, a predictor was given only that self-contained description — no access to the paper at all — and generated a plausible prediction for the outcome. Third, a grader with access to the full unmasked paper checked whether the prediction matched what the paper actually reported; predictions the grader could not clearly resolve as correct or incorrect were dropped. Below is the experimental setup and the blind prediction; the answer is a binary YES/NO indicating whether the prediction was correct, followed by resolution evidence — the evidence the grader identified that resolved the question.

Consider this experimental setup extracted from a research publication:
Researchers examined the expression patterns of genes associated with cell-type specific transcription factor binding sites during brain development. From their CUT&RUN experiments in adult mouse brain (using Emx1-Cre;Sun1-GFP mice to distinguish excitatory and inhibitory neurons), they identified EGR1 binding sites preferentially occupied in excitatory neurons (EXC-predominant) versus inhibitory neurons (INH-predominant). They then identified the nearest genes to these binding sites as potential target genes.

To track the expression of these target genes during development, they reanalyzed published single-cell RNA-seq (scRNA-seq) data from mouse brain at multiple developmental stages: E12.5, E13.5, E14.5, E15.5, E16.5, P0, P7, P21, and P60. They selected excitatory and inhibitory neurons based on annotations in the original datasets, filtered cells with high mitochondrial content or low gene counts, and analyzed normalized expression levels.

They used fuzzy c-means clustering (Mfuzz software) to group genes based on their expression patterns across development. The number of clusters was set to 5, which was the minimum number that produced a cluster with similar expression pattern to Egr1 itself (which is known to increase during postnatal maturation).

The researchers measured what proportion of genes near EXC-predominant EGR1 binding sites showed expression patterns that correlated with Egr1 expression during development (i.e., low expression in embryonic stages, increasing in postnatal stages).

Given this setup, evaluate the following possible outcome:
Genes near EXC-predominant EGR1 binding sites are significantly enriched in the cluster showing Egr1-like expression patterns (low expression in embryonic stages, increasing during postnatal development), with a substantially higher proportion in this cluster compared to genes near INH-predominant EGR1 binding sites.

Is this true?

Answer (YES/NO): NO